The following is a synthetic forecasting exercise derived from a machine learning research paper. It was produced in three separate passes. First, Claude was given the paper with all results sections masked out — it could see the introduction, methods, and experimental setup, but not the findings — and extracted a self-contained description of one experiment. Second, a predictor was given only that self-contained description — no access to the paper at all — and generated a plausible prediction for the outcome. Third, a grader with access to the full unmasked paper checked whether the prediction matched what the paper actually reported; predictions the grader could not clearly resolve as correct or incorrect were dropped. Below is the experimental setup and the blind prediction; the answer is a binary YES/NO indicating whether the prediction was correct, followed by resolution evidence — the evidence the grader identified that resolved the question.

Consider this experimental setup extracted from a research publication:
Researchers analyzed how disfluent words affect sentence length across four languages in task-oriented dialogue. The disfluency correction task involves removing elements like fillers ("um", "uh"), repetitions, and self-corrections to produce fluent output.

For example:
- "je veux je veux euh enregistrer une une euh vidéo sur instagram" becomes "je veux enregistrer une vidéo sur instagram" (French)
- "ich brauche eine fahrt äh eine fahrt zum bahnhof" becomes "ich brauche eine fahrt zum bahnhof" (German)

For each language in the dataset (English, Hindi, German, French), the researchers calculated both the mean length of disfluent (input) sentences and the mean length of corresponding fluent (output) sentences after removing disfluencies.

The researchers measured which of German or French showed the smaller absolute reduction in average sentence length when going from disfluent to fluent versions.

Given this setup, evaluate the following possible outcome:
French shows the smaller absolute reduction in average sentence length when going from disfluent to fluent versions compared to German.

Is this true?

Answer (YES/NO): YES